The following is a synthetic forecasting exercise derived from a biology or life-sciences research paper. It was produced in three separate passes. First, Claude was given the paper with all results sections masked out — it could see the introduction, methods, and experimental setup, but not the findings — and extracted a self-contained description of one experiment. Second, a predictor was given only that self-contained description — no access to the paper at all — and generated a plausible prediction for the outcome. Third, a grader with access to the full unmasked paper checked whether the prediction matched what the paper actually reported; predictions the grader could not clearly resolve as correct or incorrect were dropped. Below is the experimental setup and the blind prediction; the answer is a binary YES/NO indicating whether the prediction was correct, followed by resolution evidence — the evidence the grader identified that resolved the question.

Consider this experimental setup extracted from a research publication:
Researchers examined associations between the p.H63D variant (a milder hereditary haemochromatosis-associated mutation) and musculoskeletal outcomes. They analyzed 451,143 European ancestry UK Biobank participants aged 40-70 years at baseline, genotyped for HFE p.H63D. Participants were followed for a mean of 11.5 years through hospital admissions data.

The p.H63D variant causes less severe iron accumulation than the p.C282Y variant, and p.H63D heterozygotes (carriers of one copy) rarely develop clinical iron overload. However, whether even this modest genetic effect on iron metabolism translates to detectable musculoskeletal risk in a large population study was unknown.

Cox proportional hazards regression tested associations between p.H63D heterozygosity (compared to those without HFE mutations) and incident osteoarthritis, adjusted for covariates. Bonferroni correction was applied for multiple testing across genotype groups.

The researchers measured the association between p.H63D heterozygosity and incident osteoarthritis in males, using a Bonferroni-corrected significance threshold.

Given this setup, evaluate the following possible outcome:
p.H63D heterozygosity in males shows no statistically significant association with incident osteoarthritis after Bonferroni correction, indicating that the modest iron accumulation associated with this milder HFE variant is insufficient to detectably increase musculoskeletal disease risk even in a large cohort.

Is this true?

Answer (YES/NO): YES